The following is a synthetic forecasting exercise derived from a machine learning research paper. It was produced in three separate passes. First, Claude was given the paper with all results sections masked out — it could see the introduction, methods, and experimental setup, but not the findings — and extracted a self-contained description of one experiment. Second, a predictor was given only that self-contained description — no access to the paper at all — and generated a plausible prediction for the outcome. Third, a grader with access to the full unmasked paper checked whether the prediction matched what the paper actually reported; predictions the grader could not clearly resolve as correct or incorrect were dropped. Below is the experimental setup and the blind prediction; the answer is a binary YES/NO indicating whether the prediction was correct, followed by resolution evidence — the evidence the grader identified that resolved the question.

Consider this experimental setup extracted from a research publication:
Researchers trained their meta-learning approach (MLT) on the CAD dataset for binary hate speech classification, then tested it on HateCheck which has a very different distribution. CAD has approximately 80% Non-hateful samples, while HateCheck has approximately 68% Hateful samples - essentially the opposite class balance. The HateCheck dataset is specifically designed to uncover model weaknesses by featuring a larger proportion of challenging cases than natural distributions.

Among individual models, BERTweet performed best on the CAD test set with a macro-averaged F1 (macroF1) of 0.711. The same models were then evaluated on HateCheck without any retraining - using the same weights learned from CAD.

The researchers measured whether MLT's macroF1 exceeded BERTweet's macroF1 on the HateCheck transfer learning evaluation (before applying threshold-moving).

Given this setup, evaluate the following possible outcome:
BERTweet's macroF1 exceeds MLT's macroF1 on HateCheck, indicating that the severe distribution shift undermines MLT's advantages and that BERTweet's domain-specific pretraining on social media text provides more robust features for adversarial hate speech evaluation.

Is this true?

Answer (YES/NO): YES